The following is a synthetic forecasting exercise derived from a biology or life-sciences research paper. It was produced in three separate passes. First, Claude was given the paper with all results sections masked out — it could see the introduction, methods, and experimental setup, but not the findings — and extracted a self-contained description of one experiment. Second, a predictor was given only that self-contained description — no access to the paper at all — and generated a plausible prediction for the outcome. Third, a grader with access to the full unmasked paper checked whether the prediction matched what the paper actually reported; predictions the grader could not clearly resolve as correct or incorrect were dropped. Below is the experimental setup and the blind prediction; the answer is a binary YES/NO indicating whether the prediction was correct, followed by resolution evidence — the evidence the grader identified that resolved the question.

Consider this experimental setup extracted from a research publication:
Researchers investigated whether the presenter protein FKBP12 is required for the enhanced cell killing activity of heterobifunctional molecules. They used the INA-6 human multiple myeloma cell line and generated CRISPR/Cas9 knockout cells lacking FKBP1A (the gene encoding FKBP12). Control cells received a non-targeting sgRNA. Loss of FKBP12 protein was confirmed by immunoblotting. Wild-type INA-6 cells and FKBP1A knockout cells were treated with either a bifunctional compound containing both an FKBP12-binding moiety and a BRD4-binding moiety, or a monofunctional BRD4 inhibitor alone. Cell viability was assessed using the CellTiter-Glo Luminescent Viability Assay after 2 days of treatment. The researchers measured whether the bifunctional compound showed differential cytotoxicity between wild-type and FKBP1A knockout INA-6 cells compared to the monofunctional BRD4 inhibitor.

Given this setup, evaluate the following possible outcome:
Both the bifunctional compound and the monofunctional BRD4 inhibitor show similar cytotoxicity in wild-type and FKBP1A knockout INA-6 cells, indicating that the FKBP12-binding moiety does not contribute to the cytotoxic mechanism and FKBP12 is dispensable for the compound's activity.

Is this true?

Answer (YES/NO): NO